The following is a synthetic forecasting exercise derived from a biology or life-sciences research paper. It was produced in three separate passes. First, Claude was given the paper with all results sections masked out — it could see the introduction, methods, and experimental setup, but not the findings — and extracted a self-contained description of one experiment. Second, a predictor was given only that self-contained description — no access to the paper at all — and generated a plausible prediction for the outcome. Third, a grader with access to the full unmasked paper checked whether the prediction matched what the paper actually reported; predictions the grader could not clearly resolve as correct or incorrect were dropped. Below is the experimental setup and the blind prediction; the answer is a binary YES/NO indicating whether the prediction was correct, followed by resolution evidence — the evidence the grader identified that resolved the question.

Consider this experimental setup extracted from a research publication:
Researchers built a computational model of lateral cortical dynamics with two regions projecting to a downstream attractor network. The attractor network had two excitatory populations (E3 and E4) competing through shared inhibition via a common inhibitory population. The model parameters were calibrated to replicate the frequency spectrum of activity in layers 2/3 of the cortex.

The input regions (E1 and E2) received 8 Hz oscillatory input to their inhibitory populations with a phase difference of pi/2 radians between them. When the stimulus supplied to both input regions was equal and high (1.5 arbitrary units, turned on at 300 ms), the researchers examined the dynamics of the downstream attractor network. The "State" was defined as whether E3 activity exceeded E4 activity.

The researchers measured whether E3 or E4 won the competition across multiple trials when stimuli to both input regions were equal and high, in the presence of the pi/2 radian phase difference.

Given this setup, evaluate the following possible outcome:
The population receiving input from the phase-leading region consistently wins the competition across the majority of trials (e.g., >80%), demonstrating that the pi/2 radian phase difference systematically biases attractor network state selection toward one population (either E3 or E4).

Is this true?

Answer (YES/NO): NO